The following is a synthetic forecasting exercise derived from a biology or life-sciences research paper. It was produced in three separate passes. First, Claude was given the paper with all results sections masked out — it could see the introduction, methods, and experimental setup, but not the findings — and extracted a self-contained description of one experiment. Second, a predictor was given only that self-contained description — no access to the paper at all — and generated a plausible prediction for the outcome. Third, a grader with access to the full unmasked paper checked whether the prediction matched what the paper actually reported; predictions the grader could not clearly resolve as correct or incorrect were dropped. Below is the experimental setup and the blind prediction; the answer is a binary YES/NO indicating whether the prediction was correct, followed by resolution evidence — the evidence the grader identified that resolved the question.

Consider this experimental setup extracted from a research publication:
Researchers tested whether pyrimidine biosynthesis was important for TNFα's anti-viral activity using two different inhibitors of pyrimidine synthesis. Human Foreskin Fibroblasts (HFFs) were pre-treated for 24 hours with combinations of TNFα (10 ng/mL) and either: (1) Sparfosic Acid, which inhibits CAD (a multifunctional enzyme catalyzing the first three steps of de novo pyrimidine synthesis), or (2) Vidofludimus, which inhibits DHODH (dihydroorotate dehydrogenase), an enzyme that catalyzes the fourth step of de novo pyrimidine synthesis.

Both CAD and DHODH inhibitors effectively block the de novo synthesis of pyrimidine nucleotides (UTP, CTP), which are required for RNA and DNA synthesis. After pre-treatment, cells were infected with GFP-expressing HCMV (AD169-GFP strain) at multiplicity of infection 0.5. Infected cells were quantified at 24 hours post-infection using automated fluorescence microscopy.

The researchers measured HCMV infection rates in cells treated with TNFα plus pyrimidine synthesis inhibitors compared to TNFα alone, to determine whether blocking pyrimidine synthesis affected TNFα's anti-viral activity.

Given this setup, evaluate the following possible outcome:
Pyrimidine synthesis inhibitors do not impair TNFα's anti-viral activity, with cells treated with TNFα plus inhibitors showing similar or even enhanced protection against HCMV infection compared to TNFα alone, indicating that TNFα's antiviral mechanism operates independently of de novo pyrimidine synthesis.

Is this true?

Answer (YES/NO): YES